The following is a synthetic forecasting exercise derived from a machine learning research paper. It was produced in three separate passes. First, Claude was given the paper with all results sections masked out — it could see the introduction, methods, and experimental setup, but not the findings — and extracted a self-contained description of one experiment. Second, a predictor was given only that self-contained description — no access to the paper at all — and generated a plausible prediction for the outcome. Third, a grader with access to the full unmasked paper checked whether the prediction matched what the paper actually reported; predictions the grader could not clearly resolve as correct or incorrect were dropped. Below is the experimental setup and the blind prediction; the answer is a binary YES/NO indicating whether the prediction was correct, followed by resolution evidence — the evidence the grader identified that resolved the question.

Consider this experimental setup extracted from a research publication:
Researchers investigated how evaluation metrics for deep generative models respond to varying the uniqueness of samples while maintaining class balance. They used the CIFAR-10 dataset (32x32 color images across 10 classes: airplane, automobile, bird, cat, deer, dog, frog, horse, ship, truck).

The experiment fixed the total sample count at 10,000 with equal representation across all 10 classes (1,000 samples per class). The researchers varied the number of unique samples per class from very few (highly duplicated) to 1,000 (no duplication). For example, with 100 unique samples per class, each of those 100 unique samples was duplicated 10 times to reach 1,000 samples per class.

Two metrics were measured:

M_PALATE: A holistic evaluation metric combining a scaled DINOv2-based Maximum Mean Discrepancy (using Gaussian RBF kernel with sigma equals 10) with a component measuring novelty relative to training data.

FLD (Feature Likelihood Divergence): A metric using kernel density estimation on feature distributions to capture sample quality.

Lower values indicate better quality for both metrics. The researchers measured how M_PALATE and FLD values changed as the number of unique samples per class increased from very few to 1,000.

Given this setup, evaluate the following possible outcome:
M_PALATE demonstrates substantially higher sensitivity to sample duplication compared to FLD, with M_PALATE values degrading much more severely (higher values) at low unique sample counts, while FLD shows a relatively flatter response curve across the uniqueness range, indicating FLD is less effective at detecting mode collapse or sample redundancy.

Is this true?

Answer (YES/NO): NO